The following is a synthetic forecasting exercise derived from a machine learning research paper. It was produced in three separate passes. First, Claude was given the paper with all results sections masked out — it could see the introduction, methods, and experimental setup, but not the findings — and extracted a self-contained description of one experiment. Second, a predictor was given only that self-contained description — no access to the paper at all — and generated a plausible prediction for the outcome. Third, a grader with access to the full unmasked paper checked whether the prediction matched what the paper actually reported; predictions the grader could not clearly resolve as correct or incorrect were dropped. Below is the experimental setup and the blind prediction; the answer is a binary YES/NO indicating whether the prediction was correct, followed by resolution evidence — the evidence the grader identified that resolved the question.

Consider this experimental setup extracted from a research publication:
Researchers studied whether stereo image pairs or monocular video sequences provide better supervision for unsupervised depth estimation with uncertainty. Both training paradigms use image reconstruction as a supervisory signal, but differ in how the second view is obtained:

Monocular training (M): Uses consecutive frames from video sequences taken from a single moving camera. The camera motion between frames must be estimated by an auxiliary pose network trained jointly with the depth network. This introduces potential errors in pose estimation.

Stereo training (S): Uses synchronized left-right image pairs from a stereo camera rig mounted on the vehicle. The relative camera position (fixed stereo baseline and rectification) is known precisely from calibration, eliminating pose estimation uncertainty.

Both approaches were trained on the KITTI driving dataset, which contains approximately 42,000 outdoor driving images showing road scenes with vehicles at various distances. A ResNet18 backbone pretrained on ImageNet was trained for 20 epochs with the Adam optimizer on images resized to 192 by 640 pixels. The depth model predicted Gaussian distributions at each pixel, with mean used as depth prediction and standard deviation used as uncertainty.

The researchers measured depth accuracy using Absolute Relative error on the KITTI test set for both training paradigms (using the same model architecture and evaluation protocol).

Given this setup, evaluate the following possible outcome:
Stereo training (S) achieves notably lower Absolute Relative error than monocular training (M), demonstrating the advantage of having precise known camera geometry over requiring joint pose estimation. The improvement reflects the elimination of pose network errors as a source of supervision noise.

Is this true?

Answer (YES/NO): NO